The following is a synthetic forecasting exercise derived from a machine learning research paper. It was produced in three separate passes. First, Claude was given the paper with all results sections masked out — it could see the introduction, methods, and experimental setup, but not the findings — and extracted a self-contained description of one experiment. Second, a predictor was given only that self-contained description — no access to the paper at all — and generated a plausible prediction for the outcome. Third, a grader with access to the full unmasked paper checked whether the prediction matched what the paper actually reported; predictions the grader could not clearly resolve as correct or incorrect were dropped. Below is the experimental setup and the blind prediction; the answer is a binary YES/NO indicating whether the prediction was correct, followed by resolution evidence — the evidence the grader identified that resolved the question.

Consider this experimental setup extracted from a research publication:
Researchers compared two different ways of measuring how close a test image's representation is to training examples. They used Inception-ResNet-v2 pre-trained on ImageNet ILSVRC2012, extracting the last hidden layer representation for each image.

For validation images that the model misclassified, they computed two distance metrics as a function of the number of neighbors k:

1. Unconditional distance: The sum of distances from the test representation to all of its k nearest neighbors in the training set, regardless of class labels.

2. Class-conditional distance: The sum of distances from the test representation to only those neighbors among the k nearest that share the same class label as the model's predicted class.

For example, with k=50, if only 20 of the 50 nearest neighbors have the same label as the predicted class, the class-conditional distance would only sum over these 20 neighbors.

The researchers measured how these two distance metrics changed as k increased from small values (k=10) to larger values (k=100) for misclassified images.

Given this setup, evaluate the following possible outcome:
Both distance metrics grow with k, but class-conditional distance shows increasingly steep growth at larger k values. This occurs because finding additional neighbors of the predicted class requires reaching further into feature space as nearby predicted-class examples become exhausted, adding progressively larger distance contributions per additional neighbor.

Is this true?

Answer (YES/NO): NO